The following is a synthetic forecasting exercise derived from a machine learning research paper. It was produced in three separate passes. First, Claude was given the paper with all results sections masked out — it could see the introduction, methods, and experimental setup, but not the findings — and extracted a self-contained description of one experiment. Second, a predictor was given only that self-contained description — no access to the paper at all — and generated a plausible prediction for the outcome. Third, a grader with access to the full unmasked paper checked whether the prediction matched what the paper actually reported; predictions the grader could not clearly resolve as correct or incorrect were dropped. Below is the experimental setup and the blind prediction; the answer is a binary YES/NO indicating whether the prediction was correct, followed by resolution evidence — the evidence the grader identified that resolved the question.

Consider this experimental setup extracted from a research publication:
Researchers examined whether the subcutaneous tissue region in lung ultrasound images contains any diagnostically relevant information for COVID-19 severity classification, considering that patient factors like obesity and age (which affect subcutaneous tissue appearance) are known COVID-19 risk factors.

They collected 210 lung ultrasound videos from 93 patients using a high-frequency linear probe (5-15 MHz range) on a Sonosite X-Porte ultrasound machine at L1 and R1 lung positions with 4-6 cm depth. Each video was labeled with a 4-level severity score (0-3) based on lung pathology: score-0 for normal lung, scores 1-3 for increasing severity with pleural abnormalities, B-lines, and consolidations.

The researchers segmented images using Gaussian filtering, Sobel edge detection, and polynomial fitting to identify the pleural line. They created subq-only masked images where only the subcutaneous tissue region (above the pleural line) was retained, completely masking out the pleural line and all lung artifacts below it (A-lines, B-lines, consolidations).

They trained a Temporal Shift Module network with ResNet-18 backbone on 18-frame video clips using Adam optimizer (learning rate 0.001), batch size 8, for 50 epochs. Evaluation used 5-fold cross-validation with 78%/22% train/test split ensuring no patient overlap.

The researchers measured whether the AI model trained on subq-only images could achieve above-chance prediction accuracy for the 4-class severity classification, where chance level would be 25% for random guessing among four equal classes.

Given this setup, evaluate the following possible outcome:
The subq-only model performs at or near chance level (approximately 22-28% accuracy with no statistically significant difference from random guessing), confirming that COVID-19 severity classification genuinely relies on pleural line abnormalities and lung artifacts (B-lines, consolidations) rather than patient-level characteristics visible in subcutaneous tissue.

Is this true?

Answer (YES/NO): NO